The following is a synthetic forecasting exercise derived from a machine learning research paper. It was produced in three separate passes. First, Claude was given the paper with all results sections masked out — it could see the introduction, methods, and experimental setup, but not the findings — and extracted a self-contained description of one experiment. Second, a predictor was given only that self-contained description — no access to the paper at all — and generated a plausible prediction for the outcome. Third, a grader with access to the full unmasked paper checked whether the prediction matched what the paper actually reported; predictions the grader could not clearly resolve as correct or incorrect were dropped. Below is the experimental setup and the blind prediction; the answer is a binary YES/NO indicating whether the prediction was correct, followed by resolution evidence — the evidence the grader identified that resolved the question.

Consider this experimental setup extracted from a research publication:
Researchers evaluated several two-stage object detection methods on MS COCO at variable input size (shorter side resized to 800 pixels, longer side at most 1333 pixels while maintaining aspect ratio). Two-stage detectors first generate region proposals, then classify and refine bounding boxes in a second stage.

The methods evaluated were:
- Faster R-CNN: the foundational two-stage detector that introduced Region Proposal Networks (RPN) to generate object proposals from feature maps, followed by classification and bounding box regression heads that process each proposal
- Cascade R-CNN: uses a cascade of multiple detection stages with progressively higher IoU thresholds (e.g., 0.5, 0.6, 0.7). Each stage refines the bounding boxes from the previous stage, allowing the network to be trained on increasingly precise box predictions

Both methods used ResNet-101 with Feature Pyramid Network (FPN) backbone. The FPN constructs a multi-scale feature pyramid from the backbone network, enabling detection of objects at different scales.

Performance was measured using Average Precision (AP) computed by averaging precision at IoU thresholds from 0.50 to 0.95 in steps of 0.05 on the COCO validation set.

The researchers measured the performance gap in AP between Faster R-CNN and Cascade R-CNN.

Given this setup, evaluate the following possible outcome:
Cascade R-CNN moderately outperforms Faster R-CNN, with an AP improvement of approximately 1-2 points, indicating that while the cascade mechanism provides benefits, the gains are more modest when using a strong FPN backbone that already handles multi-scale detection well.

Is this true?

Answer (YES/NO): NO